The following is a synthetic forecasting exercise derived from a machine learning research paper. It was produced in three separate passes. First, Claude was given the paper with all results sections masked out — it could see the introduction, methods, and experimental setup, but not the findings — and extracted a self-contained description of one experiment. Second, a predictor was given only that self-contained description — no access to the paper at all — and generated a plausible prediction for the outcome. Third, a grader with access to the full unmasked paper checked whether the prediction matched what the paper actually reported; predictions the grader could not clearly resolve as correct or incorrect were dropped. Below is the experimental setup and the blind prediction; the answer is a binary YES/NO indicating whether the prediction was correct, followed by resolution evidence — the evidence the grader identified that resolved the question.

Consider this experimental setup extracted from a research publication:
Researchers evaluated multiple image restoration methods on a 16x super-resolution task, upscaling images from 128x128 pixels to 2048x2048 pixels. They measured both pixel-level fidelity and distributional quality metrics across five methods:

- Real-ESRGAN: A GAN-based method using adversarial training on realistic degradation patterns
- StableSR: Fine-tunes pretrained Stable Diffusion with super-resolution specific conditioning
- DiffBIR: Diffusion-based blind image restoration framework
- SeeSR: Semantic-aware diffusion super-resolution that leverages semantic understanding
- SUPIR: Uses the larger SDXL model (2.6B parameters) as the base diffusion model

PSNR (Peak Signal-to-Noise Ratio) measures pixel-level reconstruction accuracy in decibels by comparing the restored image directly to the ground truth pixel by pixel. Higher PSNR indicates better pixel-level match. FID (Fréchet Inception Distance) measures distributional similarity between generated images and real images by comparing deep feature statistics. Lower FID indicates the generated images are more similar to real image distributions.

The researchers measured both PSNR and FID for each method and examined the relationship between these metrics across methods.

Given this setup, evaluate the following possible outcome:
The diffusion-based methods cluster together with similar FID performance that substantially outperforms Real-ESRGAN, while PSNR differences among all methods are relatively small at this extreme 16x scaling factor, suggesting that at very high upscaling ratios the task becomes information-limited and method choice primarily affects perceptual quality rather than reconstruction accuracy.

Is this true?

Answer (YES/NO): NO